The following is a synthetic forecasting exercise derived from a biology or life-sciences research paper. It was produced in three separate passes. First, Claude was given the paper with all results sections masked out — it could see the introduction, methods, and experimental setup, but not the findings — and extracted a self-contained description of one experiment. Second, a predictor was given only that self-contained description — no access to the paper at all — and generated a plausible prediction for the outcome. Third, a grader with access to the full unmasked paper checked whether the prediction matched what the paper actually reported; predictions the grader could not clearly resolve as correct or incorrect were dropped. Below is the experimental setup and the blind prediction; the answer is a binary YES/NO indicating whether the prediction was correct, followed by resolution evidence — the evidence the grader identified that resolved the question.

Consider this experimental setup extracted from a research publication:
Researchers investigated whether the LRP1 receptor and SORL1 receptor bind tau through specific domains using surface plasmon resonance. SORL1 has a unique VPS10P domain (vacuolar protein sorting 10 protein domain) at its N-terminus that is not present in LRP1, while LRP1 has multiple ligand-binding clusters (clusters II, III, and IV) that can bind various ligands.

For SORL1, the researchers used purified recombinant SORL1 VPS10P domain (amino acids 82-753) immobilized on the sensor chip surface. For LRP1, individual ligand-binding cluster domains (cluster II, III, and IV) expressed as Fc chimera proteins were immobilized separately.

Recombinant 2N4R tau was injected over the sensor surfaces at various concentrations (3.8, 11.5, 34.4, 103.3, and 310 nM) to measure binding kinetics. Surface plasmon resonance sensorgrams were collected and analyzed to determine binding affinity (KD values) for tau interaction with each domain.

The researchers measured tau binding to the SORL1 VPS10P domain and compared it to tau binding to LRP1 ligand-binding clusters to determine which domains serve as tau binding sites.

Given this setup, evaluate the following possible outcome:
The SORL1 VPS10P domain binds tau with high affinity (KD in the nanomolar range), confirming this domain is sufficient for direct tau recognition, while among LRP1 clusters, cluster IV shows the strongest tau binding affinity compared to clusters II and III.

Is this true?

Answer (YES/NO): NO